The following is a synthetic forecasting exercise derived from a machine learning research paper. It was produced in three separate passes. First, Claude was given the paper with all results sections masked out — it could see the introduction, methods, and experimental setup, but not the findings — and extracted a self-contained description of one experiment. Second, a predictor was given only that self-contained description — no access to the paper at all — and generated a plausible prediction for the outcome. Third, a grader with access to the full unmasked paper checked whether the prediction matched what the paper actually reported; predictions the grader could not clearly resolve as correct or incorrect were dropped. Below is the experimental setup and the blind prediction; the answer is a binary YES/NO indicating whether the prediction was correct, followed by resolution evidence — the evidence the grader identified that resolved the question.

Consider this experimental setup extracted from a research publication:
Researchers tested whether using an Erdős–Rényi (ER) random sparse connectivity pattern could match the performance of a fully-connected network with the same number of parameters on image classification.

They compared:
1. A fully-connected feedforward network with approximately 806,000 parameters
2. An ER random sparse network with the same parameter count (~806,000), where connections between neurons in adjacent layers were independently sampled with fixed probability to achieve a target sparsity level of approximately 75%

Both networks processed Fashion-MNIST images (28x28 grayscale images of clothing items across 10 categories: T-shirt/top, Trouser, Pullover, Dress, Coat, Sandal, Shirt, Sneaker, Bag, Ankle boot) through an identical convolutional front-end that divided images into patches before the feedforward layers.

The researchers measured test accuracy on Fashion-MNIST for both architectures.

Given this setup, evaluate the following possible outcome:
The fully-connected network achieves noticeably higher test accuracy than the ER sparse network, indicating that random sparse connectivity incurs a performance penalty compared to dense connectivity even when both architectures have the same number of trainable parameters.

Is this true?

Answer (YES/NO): YES